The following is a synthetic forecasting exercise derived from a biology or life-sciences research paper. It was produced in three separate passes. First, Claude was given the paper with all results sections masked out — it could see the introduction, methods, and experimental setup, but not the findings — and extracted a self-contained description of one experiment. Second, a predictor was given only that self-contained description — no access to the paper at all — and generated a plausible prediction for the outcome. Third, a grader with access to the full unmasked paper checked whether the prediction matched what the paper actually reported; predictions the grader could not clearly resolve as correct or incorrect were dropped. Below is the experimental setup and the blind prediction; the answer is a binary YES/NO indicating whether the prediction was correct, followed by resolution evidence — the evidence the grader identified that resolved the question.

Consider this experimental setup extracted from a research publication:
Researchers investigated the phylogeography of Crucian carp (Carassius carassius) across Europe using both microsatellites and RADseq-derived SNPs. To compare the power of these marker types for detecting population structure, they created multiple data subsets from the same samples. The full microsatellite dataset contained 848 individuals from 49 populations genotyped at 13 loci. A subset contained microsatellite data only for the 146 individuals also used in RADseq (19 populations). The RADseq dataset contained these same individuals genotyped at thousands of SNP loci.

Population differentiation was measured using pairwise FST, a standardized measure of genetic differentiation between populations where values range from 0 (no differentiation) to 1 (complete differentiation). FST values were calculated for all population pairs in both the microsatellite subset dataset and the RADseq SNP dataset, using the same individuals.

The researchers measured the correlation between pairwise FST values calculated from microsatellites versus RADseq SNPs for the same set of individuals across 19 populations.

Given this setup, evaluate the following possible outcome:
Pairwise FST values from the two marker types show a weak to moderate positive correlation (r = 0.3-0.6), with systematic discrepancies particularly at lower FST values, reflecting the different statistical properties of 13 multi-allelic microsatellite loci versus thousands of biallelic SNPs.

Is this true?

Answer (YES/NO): NO